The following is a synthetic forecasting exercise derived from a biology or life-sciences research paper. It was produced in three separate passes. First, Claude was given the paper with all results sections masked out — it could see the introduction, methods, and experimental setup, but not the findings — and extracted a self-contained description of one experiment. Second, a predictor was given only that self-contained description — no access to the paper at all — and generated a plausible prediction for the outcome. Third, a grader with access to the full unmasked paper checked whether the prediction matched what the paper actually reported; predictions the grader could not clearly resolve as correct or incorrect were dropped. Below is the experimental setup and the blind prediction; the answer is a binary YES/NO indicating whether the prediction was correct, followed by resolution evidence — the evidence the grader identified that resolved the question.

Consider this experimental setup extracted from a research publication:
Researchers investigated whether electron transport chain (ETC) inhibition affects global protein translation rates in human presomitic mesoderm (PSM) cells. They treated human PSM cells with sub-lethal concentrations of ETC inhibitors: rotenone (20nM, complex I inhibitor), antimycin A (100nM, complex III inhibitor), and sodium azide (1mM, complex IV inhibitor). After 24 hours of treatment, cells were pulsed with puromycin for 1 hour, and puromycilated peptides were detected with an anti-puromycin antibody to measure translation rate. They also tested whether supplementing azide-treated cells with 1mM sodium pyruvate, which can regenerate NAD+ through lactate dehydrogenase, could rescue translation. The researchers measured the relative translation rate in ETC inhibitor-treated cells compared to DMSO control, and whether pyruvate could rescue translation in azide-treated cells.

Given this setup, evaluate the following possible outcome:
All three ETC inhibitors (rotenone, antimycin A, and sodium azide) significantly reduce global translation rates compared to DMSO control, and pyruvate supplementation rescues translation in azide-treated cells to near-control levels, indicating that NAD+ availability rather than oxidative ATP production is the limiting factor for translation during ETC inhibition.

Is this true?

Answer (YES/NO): NO